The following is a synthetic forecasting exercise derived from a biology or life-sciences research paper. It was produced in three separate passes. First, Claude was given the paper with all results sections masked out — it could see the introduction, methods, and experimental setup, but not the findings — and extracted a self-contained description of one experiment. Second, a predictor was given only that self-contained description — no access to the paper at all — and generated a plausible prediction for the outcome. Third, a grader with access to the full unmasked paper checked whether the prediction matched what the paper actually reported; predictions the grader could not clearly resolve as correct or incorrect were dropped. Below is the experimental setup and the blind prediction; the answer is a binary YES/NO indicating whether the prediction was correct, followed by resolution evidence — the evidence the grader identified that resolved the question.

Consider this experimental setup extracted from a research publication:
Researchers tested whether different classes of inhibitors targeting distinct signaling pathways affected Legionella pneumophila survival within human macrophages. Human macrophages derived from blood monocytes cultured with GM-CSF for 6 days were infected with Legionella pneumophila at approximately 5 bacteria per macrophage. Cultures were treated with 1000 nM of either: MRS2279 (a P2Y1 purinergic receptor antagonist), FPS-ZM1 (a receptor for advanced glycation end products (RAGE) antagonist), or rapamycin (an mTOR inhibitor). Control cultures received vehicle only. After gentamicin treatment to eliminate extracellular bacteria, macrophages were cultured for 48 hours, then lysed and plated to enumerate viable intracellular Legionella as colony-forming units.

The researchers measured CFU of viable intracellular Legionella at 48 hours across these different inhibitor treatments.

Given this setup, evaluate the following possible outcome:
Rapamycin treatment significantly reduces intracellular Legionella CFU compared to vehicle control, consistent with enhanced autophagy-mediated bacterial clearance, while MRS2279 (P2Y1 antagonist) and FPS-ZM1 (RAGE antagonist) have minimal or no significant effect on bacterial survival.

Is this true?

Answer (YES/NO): NO